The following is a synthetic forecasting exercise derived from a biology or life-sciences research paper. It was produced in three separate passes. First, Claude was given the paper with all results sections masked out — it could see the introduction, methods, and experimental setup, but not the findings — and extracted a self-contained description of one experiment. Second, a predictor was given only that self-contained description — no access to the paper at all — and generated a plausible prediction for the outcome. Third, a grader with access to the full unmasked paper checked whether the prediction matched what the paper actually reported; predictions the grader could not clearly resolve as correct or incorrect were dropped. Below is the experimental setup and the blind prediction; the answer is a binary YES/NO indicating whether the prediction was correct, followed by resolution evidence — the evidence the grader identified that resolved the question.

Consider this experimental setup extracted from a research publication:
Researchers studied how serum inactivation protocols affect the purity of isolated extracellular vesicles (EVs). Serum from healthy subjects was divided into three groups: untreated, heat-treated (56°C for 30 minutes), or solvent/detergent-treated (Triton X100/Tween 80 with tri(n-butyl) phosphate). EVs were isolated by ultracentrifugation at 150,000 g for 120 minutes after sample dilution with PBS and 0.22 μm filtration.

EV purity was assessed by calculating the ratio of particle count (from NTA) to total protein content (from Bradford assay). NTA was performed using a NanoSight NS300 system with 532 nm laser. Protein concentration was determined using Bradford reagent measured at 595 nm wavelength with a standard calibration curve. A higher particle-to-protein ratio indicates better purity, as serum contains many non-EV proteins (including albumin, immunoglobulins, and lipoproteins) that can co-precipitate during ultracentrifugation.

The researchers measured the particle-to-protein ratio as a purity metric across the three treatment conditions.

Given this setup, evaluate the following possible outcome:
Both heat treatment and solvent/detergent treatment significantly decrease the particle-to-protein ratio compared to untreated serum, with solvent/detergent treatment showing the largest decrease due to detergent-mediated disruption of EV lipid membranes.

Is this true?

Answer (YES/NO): NO